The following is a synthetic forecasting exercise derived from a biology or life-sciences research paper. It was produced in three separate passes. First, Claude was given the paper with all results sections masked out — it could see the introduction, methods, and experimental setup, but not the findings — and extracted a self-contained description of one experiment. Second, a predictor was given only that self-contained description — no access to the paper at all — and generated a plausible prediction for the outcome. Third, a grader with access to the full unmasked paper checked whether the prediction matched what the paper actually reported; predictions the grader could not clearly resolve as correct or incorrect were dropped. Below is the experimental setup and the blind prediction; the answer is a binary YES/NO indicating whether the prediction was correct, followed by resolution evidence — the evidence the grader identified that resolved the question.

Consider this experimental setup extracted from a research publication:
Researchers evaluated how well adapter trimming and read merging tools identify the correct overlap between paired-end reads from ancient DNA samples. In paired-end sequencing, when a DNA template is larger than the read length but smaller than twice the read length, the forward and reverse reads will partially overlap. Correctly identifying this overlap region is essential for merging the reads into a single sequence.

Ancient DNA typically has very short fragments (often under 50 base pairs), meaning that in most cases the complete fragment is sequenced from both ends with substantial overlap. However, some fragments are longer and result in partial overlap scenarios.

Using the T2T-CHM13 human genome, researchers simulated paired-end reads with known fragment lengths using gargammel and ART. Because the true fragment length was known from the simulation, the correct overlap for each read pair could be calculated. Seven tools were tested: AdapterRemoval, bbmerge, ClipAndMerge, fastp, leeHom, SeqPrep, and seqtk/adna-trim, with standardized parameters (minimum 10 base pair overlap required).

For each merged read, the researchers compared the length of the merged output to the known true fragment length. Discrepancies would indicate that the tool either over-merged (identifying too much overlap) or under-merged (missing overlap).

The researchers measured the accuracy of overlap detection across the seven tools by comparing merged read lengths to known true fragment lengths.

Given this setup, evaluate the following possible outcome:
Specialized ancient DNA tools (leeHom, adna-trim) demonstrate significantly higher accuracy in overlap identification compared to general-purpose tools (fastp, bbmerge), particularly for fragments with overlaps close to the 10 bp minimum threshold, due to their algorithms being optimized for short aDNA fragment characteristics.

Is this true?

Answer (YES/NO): NO